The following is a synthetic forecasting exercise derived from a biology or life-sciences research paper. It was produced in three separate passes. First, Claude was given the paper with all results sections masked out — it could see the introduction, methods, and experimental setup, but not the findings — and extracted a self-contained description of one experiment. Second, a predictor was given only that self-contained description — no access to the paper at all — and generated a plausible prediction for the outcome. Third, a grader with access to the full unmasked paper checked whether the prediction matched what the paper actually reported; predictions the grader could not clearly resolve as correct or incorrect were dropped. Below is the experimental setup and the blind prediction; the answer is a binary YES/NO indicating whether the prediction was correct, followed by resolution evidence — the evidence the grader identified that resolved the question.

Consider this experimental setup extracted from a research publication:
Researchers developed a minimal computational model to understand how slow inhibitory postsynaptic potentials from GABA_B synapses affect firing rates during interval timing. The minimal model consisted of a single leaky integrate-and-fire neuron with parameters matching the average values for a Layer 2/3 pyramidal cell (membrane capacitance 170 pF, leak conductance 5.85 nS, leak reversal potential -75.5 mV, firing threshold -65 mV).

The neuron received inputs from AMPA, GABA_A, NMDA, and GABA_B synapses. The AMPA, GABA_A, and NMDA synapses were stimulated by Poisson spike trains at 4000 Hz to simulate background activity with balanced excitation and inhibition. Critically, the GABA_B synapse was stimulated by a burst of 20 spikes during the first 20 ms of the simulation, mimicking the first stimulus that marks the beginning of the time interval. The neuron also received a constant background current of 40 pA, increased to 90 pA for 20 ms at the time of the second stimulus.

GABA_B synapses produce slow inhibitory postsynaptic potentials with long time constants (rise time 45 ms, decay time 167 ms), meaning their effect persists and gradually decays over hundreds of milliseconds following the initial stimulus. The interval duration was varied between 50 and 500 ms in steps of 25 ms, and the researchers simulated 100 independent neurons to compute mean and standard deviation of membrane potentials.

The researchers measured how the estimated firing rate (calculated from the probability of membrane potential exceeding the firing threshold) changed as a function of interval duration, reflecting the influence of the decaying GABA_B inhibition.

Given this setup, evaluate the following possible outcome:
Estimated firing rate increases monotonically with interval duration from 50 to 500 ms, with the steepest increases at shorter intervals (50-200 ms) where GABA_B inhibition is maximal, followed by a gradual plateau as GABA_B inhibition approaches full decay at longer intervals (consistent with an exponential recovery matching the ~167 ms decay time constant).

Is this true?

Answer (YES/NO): NO